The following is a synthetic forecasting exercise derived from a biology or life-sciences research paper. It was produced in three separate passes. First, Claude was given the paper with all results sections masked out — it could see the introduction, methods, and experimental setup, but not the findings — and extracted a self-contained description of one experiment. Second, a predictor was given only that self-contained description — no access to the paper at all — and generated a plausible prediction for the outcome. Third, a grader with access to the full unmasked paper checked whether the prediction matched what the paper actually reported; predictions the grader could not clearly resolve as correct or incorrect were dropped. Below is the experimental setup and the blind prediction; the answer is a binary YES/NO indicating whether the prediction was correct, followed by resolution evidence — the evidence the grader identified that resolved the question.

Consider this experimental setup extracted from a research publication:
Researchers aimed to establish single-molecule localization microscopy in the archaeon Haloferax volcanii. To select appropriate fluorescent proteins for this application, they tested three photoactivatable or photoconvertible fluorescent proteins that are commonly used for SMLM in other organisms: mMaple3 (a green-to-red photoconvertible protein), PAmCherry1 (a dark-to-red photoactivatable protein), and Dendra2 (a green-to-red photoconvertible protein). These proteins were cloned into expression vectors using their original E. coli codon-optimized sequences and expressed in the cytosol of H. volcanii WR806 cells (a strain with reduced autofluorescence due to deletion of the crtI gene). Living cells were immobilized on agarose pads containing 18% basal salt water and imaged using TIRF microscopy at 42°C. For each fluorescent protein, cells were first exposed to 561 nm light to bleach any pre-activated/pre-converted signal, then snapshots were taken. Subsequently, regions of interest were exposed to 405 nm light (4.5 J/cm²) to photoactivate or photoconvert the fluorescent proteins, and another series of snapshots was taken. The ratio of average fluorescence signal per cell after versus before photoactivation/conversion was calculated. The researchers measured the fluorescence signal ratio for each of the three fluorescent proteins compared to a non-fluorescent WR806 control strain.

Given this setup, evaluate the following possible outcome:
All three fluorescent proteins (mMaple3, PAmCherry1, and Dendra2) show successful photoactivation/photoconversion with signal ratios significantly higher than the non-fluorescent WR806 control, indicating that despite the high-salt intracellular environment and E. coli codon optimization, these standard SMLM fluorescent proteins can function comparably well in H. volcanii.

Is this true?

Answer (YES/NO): NO